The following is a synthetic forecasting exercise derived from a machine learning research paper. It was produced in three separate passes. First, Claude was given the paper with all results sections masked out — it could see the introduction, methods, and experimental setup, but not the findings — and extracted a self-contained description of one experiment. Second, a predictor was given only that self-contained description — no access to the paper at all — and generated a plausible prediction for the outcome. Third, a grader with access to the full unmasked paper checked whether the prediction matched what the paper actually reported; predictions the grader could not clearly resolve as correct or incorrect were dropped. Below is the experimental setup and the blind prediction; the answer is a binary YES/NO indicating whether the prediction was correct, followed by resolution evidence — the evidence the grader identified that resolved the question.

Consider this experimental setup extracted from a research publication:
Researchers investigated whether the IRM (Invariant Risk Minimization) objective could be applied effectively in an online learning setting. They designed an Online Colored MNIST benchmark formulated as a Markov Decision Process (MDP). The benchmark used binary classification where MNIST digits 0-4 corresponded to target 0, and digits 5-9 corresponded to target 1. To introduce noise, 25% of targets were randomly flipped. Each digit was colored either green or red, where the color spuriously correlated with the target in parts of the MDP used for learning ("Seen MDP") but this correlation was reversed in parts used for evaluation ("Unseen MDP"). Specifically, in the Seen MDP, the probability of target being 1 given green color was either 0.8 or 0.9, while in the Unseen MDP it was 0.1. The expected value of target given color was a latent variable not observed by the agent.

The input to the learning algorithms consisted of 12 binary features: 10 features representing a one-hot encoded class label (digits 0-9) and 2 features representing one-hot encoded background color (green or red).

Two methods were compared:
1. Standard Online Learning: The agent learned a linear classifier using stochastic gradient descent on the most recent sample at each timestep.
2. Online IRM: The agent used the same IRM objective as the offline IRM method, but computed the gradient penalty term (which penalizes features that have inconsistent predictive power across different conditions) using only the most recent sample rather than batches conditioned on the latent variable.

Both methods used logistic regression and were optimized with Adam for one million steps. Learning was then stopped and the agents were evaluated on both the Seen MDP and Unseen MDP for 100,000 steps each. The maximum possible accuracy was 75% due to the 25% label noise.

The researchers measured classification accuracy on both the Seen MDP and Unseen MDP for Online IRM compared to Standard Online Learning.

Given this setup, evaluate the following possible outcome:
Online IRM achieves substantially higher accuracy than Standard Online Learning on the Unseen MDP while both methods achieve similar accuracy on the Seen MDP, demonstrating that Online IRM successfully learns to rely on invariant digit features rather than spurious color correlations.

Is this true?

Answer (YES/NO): NO